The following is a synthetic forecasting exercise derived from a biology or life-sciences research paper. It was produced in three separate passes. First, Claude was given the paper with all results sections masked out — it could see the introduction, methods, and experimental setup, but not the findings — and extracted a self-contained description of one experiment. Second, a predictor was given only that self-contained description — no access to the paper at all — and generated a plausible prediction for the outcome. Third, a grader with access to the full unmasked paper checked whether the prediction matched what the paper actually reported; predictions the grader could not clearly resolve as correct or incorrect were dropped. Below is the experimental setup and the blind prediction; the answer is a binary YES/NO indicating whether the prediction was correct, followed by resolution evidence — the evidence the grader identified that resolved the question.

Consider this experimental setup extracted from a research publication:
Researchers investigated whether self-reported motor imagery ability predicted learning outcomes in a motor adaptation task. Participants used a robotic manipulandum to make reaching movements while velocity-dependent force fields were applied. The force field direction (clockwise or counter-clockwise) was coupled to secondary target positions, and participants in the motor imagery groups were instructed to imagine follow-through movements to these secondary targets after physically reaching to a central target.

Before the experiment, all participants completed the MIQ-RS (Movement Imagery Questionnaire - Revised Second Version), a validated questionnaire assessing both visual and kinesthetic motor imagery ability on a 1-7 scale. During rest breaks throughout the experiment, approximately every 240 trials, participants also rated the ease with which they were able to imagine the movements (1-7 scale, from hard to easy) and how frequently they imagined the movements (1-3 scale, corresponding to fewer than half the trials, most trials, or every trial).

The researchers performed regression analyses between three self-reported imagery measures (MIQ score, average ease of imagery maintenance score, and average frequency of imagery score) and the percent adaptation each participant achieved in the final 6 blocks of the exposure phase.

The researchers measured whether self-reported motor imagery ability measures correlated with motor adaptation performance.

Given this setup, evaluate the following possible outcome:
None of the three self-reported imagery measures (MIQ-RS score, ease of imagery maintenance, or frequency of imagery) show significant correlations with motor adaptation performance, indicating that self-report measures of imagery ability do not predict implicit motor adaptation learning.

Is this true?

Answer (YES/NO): YES